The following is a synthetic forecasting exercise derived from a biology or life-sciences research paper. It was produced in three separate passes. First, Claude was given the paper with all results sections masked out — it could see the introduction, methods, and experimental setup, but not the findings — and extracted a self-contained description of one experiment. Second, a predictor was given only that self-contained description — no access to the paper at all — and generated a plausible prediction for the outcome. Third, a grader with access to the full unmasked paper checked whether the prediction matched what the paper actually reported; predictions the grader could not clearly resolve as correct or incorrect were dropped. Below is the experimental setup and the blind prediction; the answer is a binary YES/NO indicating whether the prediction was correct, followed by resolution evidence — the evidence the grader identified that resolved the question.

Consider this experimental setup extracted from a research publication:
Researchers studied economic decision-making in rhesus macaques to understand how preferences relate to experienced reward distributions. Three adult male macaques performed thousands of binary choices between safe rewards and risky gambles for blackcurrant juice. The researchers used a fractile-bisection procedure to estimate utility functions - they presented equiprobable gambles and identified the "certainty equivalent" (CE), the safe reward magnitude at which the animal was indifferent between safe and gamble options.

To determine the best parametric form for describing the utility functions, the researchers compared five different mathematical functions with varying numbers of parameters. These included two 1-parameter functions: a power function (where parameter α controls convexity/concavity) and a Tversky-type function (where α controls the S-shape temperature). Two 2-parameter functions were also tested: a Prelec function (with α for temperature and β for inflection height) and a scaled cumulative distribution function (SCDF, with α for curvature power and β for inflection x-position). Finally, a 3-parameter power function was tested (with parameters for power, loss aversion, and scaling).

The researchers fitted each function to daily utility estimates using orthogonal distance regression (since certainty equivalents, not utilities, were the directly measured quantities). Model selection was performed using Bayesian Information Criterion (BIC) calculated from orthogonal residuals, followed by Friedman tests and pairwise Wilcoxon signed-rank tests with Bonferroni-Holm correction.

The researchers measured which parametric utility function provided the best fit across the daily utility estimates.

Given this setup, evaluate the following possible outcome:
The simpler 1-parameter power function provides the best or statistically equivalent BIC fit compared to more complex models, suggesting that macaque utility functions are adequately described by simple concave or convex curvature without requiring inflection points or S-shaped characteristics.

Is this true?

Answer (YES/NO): NO